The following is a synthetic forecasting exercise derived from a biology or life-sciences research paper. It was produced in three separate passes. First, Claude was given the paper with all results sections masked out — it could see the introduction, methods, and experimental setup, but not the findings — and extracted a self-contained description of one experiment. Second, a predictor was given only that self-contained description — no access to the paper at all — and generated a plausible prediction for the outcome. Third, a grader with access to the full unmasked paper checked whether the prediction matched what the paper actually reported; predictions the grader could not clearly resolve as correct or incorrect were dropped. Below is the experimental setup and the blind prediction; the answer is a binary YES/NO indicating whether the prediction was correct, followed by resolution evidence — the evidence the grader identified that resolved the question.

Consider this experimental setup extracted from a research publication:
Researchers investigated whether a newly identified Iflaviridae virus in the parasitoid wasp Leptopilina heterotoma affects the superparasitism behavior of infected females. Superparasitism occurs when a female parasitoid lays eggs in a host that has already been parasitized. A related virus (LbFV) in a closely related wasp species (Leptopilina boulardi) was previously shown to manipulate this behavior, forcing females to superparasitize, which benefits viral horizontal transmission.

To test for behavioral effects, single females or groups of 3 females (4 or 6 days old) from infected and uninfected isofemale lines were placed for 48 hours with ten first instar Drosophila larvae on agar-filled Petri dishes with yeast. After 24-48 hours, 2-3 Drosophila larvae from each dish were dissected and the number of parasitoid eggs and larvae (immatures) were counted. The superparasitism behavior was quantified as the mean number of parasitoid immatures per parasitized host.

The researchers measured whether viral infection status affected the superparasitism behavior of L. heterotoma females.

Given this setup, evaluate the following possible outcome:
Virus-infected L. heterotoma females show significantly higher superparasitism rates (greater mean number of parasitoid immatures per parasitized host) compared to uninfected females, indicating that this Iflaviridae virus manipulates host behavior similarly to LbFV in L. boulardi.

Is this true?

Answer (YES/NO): NO